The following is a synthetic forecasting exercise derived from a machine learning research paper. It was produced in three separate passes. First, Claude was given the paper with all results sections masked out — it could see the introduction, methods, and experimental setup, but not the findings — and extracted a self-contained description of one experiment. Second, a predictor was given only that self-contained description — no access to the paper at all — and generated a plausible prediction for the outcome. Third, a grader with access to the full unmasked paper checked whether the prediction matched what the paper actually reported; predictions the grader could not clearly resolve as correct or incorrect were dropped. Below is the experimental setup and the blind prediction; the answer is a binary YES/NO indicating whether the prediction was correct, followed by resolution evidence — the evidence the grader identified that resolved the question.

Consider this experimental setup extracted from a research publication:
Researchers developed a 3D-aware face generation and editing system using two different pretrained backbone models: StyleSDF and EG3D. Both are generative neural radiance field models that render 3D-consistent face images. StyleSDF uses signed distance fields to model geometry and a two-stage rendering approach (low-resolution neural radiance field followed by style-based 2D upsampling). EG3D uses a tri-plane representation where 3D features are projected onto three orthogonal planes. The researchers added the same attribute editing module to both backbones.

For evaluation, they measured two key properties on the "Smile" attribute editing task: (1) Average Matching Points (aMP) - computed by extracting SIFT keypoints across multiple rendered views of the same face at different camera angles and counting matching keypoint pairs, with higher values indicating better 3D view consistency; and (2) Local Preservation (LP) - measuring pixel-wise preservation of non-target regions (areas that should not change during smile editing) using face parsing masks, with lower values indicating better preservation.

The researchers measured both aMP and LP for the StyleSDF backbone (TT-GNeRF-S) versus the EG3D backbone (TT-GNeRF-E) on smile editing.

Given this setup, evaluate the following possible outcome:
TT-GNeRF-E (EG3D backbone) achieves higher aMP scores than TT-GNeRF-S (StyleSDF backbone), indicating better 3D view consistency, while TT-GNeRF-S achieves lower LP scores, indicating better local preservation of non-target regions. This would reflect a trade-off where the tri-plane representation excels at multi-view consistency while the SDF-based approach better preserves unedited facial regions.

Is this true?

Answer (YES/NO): NO